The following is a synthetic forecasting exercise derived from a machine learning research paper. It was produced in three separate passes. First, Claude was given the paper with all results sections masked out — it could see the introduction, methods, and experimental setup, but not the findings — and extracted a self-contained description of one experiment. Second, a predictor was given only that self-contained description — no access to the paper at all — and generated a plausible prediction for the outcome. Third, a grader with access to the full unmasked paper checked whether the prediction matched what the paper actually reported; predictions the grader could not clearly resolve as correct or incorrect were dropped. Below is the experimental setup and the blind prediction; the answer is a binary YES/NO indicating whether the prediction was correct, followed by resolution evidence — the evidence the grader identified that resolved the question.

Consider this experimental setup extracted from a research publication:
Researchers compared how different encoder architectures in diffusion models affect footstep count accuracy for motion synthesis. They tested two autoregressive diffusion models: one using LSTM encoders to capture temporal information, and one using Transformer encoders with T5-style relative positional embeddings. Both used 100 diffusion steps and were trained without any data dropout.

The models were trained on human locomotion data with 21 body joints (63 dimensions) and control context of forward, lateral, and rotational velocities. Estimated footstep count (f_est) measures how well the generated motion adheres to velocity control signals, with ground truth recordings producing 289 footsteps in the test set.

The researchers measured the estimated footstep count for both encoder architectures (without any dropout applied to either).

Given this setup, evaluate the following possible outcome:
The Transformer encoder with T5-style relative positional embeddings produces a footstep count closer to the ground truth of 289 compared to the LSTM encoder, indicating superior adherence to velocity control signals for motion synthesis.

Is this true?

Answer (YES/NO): NO